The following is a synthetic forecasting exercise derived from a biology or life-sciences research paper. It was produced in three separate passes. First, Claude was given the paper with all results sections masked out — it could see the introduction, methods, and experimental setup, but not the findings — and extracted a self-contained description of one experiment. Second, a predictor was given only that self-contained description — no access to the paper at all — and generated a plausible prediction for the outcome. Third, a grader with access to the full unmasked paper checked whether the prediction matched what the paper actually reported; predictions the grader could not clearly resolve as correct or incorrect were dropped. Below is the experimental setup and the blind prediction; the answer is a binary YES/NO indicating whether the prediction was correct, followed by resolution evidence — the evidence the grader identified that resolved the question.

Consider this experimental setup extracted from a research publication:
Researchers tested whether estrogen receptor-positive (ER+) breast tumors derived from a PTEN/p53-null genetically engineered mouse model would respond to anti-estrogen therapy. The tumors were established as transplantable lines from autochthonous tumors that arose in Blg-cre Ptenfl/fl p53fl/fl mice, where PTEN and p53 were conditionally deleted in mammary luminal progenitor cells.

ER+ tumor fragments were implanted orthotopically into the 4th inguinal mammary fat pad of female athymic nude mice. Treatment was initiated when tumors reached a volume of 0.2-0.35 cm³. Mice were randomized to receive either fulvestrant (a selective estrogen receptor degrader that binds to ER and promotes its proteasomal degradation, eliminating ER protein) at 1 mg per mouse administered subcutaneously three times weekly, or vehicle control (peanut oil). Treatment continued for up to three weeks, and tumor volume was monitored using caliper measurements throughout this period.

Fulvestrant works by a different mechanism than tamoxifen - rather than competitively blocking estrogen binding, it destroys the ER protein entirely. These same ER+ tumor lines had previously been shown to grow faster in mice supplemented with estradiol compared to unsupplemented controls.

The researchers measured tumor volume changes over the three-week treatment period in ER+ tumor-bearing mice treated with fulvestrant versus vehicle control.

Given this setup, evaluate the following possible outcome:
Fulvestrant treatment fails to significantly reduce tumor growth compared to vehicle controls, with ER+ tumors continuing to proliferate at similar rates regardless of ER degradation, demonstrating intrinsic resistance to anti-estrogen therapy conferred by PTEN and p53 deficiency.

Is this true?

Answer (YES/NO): YES